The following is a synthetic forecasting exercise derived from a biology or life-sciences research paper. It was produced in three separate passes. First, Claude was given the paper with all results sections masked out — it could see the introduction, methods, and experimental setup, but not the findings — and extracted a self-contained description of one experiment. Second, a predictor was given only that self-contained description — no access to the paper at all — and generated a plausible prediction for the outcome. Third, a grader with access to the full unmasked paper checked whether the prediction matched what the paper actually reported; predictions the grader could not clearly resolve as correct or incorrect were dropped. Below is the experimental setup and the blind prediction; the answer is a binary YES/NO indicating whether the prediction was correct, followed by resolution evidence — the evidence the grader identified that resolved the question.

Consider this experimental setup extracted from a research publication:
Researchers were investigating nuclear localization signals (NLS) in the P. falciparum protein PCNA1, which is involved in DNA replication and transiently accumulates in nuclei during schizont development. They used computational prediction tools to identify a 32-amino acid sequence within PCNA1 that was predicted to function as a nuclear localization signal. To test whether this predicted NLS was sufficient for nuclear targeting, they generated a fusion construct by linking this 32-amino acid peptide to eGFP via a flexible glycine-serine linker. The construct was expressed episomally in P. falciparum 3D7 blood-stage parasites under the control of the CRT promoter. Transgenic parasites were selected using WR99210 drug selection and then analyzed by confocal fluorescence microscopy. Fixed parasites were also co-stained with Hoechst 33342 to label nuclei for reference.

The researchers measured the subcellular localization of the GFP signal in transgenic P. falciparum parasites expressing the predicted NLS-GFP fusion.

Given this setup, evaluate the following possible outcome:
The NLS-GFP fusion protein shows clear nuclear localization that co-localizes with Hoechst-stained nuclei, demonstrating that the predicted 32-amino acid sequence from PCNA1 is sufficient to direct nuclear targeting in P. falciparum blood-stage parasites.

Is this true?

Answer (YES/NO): NO